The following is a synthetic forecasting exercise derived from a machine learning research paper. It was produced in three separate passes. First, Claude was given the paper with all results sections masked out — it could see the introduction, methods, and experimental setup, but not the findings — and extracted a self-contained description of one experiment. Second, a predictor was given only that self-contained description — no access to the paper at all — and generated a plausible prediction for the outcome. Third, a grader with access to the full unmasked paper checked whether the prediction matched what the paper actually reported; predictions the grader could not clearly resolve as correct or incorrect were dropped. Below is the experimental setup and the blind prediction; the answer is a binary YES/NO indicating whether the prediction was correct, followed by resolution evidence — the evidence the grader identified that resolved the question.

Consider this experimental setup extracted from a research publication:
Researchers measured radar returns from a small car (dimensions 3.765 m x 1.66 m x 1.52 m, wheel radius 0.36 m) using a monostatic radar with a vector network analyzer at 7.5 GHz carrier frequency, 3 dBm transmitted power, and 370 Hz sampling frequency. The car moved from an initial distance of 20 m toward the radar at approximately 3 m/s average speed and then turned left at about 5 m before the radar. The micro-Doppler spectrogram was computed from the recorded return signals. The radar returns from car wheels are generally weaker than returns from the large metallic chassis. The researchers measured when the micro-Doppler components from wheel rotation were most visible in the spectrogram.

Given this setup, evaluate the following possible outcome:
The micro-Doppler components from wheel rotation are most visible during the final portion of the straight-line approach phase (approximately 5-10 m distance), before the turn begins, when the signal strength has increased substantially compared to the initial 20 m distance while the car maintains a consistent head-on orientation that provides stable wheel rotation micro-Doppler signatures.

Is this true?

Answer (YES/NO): NO